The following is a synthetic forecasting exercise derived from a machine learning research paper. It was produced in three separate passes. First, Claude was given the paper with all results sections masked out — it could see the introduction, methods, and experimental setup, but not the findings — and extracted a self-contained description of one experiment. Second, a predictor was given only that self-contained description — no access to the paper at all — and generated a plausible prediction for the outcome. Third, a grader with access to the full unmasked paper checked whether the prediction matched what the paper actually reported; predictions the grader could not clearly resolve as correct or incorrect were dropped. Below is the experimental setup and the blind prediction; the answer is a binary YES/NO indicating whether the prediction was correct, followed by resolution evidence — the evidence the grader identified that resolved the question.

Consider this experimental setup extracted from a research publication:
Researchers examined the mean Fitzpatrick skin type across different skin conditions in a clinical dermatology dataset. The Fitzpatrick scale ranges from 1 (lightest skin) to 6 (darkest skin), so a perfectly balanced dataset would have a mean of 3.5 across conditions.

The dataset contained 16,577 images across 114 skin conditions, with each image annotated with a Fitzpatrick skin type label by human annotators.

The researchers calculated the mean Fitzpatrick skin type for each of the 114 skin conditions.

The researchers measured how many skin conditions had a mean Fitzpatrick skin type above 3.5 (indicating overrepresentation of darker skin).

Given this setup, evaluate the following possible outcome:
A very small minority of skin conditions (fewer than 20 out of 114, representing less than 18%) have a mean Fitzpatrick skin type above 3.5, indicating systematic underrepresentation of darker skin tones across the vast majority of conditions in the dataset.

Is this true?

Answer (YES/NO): YES